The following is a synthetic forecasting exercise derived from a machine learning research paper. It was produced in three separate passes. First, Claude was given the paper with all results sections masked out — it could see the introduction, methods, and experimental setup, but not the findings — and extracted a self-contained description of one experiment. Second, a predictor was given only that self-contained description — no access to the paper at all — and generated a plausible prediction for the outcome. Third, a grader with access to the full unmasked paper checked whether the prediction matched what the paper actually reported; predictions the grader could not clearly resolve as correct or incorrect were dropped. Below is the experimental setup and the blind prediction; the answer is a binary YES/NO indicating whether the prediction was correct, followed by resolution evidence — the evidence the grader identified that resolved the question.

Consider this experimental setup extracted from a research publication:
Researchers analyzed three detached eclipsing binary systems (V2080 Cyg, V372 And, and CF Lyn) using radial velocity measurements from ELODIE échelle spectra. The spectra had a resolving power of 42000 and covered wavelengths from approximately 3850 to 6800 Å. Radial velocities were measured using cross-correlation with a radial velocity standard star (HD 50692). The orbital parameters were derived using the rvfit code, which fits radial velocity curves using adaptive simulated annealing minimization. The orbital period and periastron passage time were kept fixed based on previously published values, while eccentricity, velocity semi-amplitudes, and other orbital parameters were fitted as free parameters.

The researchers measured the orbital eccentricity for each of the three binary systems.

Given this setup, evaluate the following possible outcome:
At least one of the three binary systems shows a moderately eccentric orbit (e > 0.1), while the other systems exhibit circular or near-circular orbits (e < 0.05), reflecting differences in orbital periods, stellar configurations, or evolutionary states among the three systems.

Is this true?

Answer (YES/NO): NO